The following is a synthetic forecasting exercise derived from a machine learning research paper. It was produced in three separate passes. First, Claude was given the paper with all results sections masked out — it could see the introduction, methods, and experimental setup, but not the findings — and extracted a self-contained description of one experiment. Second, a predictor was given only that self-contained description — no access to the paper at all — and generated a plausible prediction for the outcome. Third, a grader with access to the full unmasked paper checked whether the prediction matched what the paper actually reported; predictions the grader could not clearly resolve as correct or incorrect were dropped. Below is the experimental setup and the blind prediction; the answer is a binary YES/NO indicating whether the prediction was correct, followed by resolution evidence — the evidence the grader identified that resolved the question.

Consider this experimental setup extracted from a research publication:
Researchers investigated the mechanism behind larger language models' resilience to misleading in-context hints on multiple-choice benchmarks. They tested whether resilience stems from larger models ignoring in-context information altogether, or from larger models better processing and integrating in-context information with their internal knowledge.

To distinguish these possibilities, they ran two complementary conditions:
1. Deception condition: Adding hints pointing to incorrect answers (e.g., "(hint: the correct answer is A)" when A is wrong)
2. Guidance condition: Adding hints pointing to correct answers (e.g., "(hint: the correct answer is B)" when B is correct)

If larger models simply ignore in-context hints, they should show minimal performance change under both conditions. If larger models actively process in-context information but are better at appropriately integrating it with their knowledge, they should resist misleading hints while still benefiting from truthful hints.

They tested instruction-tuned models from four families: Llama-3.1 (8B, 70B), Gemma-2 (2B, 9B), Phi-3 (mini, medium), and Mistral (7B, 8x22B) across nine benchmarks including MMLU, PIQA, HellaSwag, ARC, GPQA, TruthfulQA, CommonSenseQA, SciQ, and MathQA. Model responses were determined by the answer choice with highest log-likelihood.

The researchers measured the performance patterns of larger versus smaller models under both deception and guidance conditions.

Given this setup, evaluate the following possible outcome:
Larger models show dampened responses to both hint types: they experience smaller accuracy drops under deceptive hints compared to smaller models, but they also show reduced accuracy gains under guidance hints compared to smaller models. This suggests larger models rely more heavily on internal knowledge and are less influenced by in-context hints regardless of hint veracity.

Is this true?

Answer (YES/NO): NO